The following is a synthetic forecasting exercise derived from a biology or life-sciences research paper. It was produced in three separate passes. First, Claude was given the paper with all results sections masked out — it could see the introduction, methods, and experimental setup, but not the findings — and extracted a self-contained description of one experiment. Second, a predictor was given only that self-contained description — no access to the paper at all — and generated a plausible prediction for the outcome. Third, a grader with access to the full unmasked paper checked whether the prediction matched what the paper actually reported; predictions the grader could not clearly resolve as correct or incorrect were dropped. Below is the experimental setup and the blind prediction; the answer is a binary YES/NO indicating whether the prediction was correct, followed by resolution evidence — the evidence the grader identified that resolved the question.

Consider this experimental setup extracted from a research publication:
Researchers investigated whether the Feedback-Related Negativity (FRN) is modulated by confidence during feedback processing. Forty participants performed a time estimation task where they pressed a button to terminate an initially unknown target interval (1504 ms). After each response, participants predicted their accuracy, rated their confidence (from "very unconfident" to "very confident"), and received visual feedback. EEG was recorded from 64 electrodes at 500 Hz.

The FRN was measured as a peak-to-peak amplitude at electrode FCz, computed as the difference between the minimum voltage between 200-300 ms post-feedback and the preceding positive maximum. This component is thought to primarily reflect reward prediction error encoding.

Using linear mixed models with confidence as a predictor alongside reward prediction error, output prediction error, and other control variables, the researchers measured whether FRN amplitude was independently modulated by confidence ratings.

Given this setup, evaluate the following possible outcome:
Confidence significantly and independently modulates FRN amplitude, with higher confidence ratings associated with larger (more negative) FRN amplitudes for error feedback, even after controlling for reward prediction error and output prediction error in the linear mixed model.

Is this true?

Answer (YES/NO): NO